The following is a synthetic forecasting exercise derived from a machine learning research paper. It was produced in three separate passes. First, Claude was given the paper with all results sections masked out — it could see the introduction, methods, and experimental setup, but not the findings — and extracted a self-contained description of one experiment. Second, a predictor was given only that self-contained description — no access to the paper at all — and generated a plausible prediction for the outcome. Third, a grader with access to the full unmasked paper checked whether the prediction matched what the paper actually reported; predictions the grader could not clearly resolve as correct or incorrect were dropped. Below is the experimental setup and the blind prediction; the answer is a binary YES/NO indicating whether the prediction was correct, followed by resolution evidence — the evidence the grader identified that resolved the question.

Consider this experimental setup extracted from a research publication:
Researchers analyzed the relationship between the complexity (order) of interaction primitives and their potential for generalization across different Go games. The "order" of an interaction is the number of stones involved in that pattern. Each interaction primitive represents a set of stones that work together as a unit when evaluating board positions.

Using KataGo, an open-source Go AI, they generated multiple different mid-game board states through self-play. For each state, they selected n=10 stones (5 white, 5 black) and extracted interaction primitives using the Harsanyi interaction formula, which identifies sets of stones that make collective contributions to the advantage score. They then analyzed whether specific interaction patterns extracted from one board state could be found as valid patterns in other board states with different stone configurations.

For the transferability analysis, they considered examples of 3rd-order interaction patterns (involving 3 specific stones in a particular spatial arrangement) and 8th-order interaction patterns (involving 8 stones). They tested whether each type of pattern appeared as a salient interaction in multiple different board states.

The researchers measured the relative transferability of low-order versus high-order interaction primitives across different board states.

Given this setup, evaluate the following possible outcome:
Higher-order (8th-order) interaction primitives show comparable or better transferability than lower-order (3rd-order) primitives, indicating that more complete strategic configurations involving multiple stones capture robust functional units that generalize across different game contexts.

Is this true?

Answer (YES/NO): NO